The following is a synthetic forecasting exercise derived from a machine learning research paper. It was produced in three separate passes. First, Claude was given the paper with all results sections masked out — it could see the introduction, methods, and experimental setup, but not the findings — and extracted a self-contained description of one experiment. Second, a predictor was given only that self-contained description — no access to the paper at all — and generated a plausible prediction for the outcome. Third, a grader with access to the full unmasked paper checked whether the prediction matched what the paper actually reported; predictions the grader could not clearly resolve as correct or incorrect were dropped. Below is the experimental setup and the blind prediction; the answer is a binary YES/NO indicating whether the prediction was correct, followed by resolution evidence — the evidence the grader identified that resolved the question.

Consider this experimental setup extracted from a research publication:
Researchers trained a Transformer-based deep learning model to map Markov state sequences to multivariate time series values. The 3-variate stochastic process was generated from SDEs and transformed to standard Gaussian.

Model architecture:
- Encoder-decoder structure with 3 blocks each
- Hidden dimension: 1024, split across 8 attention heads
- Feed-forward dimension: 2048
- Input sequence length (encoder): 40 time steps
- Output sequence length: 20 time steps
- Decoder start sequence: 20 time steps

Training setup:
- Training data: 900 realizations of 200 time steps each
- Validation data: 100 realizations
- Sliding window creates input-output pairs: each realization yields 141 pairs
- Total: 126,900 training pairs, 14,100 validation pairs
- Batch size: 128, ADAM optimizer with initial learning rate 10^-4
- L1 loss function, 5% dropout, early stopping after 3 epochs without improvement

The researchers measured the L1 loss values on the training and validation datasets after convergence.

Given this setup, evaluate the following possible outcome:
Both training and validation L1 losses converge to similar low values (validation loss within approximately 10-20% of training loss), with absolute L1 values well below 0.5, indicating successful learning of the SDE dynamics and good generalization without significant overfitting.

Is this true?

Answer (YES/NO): YES